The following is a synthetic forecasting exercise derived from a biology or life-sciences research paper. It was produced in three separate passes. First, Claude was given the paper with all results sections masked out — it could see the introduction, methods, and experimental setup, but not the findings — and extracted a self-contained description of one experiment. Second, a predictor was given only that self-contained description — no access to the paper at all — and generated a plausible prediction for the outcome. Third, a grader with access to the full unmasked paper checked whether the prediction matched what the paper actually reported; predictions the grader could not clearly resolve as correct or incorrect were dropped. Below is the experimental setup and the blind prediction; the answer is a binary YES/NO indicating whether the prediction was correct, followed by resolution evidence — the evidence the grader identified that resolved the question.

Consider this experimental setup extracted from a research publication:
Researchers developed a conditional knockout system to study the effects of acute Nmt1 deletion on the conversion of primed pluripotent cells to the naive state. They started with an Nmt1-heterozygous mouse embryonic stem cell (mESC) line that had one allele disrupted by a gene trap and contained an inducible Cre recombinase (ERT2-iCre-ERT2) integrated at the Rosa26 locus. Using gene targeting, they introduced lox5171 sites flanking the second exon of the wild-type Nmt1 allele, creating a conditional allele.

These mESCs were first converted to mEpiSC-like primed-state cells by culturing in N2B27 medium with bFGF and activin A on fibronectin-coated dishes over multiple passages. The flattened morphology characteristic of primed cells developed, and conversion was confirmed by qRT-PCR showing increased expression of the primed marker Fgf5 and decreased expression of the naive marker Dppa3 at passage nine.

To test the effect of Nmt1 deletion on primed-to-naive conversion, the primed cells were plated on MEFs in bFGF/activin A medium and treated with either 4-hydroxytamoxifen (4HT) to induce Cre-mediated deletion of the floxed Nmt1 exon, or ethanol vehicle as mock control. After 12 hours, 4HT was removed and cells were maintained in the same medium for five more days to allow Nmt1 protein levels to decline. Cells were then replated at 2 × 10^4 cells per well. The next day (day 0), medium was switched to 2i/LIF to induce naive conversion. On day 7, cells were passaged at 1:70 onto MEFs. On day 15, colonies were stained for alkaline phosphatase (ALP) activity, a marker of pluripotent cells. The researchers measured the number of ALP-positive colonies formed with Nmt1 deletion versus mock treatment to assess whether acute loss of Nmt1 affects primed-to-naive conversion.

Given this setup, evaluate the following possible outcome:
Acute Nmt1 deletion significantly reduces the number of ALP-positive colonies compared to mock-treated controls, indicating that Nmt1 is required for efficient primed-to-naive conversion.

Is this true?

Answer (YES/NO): NO